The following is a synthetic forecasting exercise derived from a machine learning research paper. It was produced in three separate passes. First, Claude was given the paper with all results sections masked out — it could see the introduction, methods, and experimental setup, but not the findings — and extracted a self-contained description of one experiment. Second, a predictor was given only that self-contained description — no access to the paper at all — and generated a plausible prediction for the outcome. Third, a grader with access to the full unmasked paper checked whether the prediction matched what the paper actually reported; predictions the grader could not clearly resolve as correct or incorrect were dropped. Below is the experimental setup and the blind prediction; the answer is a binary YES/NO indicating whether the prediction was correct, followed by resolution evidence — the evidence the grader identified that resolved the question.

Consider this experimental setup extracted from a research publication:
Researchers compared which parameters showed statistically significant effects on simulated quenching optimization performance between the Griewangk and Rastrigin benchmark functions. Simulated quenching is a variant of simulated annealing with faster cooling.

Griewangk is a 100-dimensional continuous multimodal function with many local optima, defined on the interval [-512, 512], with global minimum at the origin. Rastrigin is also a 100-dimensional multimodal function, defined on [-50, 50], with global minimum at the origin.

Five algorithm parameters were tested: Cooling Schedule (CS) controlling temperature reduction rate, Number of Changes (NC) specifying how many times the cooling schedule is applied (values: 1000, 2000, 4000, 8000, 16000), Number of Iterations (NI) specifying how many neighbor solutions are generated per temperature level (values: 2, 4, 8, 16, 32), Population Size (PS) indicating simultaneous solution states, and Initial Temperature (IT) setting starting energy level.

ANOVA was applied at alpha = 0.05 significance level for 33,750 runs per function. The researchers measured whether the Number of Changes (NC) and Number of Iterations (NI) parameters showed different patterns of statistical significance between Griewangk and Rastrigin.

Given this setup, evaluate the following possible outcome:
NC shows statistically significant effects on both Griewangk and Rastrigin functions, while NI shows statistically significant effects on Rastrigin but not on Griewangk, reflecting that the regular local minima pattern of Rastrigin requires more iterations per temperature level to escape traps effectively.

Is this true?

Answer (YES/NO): NO